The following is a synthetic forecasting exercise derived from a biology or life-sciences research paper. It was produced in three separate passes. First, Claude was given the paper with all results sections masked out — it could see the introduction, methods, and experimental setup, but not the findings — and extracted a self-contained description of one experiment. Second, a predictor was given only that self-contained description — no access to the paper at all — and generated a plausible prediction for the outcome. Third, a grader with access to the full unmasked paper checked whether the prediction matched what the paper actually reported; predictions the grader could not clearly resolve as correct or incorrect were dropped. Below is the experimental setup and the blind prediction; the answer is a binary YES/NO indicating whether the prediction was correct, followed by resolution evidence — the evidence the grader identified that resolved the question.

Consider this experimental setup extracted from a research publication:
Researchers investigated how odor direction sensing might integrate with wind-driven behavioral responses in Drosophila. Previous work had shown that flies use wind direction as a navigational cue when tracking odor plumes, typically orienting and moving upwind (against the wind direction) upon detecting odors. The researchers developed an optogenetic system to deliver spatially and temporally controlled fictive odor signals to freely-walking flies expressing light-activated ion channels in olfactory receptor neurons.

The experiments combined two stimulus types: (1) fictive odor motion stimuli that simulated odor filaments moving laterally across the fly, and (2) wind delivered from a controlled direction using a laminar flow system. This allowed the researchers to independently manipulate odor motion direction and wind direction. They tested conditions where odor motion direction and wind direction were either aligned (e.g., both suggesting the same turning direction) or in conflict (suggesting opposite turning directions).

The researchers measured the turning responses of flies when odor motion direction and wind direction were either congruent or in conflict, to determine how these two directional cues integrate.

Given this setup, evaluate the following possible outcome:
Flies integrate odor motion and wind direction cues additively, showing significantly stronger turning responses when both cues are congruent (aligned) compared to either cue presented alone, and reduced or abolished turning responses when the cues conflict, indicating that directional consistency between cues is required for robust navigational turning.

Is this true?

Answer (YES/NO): YES